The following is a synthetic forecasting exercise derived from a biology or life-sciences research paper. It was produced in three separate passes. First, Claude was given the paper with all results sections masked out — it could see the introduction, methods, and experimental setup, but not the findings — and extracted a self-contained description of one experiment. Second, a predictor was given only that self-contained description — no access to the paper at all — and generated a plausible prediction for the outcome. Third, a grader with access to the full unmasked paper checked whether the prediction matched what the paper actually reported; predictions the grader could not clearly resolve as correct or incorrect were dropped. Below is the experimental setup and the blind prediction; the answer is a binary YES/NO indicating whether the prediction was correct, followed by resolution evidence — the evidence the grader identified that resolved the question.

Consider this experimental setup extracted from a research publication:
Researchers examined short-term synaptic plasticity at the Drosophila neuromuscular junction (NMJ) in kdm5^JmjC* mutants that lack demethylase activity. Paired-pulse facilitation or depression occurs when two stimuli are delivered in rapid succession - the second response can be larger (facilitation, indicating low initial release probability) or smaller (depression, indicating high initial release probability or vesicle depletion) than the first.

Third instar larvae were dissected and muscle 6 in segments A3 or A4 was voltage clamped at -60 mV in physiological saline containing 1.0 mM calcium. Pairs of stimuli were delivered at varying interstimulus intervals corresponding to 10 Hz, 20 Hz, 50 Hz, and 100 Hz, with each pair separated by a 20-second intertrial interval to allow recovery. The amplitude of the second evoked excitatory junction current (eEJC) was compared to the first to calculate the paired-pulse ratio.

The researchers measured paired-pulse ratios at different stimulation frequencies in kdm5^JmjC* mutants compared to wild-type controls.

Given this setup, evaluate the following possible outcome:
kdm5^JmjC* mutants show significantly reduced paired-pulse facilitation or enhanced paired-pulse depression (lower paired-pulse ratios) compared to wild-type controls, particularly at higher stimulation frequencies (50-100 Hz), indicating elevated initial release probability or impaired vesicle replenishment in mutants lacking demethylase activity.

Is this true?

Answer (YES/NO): NO